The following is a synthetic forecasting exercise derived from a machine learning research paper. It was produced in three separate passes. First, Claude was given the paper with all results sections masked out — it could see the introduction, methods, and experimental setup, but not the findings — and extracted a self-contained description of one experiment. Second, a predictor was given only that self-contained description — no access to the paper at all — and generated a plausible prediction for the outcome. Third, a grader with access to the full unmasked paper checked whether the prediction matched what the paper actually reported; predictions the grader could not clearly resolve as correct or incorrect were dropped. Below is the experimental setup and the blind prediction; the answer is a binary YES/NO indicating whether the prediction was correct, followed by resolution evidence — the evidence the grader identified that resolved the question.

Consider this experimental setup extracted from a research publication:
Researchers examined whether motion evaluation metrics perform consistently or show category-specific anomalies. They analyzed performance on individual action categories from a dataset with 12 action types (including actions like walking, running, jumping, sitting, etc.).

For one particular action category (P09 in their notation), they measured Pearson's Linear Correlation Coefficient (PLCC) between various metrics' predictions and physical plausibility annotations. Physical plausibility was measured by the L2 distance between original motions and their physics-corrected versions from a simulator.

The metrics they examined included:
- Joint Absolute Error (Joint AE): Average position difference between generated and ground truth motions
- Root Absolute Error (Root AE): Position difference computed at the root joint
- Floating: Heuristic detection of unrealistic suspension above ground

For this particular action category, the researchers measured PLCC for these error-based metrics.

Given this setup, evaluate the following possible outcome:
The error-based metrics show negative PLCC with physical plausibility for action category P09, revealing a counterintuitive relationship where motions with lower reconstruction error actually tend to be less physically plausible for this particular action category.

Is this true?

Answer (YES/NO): YES